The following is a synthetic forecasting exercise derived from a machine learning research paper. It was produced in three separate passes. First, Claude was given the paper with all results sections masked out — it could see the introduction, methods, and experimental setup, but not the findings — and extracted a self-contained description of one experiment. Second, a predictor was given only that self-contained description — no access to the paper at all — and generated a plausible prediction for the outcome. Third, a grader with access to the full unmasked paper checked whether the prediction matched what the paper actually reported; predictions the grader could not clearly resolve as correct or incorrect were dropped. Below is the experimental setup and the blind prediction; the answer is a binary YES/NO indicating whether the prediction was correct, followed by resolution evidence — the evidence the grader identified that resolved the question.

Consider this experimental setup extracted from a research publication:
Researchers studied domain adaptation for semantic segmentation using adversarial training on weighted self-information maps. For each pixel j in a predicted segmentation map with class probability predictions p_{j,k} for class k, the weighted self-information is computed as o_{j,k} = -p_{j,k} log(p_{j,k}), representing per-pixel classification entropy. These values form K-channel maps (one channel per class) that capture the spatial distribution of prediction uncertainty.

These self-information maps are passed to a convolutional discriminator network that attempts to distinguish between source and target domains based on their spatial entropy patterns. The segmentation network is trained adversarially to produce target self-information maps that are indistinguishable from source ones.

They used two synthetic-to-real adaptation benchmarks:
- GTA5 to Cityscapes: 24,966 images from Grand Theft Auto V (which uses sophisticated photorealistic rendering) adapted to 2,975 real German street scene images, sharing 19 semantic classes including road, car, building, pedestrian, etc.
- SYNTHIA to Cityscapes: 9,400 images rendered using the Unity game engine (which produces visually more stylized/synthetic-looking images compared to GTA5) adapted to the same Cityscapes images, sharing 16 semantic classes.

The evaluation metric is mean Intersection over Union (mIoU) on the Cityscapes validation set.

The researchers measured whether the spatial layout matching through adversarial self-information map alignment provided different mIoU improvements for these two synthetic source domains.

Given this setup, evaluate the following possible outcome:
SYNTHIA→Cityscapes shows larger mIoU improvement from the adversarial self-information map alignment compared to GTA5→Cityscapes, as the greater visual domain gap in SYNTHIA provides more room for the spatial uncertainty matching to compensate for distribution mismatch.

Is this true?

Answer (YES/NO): YES